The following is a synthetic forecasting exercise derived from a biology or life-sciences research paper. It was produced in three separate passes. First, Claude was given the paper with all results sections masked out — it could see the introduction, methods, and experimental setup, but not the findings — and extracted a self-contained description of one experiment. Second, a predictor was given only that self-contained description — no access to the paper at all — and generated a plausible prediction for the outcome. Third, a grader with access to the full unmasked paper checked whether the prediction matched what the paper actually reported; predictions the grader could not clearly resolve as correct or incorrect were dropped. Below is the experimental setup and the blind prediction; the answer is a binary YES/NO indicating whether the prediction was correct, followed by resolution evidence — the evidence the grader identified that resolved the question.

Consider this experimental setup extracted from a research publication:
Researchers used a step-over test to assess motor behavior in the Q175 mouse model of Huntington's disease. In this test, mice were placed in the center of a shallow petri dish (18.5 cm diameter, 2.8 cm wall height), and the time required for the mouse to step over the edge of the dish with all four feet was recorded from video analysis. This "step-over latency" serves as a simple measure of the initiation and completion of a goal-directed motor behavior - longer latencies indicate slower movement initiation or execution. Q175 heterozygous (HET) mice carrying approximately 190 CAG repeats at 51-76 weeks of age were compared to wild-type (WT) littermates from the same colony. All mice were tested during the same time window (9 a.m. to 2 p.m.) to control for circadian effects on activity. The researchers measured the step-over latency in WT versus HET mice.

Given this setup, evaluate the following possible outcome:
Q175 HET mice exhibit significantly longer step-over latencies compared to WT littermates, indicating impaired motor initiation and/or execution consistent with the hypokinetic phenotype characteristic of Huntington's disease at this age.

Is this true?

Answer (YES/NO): YES